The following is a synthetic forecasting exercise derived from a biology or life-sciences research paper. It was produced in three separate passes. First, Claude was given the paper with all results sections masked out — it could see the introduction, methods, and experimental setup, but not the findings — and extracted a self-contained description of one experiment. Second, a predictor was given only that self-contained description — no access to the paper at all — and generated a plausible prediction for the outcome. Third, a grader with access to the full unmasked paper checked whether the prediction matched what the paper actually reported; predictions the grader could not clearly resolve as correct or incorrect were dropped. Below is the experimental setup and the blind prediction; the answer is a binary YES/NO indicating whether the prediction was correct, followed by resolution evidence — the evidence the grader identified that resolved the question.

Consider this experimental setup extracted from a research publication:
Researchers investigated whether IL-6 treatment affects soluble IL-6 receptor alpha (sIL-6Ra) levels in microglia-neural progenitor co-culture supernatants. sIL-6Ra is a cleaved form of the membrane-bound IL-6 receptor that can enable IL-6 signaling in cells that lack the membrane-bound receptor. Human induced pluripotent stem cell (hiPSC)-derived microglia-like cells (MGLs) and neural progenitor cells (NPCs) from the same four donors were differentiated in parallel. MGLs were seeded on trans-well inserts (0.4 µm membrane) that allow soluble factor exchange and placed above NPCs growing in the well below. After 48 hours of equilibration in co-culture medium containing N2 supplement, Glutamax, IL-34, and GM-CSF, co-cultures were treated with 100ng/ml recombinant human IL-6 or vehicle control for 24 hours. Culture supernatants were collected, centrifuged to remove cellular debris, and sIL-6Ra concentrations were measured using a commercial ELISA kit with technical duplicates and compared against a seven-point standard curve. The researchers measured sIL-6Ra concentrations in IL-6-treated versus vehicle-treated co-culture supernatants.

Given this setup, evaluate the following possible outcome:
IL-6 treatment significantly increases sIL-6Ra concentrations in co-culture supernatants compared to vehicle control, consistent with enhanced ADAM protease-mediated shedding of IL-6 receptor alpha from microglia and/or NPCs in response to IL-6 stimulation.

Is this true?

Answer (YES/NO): NO